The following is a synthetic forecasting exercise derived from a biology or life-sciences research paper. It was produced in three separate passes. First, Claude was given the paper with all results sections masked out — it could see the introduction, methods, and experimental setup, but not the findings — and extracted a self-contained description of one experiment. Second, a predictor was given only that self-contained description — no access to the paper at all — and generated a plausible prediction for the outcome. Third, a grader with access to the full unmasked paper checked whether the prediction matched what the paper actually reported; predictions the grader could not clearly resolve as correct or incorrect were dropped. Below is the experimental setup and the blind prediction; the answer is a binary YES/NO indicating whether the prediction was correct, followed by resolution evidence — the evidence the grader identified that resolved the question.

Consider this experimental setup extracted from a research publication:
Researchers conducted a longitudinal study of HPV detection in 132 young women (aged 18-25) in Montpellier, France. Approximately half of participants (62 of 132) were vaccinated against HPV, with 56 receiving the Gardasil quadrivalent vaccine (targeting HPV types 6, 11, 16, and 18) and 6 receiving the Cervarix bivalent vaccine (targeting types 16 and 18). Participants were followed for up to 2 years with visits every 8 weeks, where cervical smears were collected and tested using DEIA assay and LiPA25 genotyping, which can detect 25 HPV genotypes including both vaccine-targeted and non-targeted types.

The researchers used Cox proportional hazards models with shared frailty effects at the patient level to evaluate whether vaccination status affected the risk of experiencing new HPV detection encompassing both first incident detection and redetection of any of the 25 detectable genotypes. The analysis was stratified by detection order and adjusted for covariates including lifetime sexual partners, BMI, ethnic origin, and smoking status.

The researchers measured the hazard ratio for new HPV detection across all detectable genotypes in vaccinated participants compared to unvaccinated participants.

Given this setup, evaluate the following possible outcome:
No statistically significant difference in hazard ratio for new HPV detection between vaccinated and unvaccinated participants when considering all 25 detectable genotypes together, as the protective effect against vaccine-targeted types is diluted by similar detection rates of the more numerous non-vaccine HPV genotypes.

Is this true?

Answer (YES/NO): NO